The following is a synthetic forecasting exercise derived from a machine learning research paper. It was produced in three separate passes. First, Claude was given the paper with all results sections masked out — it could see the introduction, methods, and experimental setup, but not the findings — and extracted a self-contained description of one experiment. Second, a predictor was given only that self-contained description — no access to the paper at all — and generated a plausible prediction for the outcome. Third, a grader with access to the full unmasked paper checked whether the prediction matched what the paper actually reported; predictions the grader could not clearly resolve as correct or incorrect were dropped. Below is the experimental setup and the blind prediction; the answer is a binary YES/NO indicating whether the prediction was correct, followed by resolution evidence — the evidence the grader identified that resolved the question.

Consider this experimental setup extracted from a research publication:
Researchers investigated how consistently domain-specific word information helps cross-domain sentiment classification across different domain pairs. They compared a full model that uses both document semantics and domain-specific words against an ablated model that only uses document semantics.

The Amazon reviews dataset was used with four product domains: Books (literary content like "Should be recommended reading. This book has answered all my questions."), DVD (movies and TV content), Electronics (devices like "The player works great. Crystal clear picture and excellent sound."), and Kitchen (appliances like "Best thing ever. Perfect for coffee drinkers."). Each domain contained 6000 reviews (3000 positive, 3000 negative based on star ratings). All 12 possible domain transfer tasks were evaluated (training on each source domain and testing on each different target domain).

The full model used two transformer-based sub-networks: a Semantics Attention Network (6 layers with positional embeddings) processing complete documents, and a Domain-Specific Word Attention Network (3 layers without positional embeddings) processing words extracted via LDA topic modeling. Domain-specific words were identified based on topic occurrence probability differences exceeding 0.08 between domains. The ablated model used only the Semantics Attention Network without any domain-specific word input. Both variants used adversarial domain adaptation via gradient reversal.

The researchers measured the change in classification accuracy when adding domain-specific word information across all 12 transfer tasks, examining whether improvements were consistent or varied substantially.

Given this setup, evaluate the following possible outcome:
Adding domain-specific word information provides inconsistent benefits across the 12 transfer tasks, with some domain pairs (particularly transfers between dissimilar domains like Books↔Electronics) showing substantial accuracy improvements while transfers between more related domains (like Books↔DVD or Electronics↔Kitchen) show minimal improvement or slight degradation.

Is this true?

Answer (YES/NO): NO